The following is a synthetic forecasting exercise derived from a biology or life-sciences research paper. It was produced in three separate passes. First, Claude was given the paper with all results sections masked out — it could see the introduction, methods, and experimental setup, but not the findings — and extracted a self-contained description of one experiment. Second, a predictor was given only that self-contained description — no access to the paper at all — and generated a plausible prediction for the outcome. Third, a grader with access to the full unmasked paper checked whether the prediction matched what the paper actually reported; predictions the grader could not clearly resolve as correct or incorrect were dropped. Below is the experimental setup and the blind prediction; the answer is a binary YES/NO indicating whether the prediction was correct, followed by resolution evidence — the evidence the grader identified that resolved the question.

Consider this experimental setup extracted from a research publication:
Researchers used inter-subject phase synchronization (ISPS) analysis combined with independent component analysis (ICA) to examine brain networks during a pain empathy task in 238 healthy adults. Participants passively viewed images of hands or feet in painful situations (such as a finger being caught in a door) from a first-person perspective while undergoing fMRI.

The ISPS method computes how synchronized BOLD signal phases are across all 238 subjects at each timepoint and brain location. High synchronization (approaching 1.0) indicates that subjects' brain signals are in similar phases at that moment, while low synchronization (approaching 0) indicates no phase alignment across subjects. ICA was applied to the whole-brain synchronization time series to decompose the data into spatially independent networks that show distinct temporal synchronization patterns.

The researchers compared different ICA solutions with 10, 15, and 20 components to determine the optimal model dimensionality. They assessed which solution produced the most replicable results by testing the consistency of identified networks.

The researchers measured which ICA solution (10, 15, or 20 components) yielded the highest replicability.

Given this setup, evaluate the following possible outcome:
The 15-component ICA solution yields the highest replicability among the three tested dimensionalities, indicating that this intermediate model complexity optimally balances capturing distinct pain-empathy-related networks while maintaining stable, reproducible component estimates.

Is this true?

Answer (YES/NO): NO